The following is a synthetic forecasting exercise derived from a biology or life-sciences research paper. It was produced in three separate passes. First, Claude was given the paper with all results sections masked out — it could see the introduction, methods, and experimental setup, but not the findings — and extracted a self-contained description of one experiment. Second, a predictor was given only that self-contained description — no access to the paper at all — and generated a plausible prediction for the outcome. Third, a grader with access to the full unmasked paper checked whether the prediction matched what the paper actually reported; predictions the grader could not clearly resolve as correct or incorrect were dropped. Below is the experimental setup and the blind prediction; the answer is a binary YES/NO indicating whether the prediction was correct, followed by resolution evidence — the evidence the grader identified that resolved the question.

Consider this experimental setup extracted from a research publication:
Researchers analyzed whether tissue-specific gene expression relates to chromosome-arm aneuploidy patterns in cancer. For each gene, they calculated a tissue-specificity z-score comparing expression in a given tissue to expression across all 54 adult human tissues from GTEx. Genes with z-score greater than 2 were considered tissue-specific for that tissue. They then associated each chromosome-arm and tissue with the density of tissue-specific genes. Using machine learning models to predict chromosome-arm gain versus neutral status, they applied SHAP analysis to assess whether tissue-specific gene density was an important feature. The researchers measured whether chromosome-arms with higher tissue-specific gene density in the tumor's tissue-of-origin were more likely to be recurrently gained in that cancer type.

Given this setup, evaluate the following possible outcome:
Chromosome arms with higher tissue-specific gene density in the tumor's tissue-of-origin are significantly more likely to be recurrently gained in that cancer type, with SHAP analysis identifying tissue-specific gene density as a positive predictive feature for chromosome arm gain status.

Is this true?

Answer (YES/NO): NO